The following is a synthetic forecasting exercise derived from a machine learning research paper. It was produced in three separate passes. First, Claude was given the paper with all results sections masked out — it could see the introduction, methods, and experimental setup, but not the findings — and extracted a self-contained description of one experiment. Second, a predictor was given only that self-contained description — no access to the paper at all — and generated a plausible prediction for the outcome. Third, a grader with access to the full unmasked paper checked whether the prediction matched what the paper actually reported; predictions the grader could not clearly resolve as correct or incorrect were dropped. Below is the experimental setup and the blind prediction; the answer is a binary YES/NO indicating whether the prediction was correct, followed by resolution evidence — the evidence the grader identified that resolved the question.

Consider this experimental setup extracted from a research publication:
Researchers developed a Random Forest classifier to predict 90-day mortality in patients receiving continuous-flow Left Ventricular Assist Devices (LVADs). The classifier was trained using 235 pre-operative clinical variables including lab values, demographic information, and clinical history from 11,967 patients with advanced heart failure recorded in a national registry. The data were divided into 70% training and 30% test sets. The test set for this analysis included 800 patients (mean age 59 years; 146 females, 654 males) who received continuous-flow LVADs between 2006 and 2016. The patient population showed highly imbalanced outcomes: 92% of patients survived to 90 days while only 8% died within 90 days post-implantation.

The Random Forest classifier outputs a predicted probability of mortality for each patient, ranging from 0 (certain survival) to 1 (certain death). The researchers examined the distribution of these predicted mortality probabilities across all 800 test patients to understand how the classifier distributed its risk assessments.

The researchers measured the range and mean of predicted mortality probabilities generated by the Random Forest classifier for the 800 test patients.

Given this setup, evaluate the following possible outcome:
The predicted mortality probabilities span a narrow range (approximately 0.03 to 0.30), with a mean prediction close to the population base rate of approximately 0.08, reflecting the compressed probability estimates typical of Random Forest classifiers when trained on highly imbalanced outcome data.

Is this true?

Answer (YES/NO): NO